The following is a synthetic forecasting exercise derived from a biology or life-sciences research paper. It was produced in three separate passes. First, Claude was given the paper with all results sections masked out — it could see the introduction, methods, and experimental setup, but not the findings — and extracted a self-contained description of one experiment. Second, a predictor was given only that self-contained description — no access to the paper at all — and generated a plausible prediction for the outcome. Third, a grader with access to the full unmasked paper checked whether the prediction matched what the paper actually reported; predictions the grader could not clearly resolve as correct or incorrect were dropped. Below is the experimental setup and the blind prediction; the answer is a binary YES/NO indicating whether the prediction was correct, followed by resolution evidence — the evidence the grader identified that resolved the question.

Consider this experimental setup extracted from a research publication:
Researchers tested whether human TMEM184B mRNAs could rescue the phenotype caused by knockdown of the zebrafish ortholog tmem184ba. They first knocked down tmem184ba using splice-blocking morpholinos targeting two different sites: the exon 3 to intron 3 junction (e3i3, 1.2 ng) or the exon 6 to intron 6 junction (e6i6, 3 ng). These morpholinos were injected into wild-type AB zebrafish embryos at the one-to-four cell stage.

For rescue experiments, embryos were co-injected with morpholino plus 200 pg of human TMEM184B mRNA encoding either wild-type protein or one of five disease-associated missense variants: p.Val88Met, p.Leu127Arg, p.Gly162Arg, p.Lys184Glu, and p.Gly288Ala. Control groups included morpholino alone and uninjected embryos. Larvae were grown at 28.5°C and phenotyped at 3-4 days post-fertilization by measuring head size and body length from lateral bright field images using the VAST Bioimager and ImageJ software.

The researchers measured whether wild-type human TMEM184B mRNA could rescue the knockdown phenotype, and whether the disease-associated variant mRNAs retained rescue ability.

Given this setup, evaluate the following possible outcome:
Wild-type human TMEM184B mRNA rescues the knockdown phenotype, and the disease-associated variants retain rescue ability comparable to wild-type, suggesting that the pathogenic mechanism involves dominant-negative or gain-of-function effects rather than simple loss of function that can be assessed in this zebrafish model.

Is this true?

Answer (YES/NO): NO